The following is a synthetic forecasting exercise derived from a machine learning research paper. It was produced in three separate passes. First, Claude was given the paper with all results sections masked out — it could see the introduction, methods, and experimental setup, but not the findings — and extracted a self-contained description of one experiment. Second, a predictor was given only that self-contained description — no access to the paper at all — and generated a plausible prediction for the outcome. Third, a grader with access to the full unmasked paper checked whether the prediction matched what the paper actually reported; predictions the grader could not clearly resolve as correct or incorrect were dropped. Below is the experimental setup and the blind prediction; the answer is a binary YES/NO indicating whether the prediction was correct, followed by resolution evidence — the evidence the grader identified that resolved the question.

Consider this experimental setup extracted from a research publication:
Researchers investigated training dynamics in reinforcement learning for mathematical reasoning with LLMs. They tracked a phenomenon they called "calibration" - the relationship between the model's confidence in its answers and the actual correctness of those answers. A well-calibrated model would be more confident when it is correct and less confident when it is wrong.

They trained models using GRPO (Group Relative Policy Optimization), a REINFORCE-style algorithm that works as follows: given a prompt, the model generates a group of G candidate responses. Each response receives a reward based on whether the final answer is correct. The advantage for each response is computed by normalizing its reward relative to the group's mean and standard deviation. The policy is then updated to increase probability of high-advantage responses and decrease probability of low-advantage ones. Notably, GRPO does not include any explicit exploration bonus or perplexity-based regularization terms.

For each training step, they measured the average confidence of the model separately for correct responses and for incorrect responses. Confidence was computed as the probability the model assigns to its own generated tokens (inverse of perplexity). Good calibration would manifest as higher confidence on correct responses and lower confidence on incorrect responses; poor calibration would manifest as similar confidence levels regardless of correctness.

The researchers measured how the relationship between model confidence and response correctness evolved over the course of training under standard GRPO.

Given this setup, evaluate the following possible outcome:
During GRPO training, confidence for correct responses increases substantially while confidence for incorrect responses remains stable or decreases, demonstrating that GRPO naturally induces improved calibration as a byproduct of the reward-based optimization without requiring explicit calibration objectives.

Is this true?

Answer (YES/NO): NO